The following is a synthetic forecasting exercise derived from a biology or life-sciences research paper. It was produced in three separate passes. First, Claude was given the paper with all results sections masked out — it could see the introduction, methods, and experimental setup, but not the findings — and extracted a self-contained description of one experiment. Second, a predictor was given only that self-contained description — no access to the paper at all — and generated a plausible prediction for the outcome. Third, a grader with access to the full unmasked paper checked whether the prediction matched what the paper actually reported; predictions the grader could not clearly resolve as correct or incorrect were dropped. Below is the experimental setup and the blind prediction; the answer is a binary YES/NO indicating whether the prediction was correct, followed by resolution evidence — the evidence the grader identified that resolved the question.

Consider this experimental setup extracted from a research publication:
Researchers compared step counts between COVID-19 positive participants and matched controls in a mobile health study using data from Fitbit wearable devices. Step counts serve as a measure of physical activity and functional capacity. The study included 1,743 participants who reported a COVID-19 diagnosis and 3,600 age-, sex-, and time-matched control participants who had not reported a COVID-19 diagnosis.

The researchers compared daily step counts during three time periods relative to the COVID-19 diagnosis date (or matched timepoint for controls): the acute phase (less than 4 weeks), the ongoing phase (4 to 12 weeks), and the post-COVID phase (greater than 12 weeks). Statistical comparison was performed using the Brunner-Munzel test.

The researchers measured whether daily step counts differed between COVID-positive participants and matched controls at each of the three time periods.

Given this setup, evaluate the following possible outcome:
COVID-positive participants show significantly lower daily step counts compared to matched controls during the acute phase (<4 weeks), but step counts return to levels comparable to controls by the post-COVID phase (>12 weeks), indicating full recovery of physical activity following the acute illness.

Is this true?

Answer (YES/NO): YES